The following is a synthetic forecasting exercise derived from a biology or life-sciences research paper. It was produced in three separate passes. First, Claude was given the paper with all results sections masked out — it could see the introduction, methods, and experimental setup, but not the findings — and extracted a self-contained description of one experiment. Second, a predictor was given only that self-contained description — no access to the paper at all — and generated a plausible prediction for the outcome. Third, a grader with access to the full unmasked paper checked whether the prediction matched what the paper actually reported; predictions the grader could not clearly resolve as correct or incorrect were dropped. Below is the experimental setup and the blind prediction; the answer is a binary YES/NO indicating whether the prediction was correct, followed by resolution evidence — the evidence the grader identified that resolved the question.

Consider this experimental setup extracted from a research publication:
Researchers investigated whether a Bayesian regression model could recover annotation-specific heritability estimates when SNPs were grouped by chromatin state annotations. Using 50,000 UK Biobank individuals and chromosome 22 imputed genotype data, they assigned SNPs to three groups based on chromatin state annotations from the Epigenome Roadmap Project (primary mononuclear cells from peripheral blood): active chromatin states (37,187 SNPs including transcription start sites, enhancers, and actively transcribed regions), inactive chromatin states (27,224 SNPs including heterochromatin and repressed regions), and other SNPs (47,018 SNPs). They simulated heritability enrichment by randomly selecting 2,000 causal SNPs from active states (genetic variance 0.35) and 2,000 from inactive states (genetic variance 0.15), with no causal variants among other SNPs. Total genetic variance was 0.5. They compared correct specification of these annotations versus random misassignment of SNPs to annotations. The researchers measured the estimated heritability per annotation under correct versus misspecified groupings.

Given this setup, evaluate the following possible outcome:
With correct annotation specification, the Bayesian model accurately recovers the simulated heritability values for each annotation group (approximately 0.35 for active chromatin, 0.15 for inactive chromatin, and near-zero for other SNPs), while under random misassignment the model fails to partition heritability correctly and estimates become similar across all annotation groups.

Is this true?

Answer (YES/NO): YES